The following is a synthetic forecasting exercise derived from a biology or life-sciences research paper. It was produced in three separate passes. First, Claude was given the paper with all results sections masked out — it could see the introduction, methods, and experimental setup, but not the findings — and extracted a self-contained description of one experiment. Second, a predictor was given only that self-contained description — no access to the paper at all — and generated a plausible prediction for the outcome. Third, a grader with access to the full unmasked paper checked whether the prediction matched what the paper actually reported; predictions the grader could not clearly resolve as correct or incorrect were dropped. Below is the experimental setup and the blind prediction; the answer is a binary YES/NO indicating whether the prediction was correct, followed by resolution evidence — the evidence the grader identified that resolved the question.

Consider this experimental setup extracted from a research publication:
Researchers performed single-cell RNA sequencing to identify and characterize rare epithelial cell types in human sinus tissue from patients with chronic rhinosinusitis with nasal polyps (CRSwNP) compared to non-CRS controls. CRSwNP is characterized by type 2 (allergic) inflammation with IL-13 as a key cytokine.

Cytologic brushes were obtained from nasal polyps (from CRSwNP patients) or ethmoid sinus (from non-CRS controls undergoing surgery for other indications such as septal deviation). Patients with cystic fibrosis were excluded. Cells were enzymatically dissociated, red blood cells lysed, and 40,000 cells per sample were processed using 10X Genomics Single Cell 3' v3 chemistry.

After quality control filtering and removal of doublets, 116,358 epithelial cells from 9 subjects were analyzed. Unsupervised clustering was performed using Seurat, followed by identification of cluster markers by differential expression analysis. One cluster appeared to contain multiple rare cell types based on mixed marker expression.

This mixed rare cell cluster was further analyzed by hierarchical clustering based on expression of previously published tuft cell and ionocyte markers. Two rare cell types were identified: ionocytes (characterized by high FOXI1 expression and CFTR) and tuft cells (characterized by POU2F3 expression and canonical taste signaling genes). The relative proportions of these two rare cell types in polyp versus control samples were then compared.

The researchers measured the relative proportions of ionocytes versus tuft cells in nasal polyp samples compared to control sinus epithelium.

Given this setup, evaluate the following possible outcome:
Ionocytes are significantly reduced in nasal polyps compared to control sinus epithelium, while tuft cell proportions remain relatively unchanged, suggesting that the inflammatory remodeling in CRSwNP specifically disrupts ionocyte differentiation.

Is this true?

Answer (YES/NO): NO